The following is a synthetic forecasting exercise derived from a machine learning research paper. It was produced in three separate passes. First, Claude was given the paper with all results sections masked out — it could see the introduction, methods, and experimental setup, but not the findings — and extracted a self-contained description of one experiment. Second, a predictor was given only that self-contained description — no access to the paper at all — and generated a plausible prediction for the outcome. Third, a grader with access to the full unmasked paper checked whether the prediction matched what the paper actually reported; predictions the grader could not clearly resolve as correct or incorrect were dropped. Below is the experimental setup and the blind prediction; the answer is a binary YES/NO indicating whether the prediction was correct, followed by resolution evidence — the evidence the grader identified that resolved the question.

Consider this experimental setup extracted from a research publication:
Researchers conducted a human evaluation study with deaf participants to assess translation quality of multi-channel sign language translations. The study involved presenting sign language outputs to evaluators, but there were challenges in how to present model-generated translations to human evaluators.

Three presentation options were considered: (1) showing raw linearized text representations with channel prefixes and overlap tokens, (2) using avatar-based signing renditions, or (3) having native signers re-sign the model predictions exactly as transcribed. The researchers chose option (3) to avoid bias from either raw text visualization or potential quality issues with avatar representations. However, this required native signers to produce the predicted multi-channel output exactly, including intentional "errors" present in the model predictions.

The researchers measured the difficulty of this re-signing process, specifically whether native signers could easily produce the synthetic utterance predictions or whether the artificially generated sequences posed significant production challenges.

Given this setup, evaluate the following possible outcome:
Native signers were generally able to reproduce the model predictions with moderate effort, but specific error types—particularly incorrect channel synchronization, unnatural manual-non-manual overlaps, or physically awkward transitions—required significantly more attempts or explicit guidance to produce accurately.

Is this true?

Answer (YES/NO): NO